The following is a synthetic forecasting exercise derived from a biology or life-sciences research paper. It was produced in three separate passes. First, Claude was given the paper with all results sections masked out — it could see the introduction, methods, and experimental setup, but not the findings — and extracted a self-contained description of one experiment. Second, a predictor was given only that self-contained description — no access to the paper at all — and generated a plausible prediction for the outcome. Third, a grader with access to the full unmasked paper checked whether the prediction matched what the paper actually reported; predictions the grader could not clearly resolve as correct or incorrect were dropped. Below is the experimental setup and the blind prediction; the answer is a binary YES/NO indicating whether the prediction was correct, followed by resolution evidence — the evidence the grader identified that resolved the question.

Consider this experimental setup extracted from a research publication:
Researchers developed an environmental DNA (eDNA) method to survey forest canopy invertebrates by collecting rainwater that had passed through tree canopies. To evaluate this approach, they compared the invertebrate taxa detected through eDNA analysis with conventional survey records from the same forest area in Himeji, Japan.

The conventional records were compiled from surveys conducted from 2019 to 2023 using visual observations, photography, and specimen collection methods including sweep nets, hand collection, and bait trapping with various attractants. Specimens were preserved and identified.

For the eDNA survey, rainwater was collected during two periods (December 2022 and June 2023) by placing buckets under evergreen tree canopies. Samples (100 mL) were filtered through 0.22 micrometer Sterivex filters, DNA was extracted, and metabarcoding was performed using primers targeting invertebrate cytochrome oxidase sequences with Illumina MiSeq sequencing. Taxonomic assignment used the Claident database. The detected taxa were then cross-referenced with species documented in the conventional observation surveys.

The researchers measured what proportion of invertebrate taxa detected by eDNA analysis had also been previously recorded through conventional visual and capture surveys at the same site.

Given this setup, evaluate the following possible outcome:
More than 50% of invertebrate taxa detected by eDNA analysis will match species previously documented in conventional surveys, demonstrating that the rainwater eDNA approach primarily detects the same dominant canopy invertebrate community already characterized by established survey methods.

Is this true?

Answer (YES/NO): NO